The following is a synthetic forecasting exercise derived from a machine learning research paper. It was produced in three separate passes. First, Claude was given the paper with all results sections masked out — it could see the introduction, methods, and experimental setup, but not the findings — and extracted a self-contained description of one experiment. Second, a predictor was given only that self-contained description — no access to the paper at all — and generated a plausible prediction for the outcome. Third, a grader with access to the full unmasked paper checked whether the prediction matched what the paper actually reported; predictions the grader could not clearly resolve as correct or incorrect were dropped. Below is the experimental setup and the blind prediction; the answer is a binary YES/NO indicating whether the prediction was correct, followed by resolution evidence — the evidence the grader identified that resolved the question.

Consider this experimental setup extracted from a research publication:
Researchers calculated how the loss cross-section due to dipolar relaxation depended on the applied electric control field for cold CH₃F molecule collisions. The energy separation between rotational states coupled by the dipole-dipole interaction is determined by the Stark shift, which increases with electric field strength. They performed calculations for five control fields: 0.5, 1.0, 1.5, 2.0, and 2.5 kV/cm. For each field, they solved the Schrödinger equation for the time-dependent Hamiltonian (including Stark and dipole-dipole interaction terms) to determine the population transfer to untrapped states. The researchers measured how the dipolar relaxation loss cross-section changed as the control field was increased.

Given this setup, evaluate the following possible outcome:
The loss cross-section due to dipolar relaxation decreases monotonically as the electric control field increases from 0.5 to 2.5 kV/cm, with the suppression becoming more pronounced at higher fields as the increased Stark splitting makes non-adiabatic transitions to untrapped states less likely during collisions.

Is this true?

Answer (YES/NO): YES